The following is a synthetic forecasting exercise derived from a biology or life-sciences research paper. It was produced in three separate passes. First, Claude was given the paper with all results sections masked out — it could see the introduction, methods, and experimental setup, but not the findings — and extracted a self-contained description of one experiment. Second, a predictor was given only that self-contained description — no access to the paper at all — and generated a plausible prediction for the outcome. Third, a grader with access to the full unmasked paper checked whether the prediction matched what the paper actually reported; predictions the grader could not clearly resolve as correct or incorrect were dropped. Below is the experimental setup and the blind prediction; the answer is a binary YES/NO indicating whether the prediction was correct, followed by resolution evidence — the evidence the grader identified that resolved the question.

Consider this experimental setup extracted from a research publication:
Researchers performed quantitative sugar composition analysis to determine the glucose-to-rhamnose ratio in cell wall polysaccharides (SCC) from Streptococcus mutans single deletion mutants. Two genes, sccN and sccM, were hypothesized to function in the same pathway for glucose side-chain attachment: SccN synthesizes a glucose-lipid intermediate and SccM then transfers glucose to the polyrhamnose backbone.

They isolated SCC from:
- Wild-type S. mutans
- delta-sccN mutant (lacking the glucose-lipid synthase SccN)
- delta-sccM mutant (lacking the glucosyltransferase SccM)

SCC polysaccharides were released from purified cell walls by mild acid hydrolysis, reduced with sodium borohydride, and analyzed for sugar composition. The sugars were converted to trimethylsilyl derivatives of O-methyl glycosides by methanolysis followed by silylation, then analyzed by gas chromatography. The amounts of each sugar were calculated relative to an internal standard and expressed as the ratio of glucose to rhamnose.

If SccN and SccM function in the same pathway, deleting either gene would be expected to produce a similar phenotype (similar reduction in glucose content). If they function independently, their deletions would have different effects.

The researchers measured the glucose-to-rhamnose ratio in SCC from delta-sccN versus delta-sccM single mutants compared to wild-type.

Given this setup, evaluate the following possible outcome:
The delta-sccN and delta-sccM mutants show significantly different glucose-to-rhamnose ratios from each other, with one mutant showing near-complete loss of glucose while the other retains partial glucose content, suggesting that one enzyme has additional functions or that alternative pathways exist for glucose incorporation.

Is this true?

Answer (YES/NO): YES